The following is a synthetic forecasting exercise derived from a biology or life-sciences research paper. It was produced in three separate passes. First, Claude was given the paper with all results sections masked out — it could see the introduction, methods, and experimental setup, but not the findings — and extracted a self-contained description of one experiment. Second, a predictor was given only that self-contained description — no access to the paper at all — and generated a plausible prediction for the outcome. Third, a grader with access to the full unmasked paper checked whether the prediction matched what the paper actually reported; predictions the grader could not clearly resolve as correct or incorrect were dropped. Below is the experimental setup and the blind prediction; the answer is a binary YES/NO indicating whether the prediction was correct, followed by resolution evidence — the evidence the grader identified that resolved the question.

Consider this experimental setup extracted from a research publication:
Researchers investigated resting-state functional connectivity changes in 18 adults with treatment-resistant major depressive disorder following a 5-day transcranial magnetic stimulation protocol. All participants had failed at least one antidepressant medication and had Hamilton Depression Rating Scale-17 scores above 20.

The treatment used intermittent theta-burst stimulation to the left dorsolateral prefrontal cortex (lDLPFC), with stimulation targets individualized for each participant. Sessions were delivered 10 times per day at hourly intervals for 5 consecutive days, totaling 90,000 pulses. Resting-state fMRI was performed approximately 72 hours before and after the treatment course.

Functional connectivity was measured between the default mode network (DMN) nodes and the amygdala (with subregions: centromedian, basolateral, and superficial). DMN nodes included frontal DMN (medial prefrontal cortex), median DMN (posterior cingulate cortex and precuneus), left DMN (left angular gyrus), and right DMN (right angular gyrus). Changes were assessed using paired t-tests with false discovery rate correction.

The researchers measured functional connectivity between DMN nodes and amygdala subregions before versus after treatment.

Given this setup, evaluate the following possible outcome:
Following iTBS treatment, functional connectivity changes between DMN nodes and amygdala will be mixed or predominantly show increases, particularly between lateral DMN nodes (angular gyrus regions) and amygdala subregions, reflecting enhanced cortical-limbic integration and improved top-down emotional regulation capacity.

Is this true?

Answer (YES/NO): NO